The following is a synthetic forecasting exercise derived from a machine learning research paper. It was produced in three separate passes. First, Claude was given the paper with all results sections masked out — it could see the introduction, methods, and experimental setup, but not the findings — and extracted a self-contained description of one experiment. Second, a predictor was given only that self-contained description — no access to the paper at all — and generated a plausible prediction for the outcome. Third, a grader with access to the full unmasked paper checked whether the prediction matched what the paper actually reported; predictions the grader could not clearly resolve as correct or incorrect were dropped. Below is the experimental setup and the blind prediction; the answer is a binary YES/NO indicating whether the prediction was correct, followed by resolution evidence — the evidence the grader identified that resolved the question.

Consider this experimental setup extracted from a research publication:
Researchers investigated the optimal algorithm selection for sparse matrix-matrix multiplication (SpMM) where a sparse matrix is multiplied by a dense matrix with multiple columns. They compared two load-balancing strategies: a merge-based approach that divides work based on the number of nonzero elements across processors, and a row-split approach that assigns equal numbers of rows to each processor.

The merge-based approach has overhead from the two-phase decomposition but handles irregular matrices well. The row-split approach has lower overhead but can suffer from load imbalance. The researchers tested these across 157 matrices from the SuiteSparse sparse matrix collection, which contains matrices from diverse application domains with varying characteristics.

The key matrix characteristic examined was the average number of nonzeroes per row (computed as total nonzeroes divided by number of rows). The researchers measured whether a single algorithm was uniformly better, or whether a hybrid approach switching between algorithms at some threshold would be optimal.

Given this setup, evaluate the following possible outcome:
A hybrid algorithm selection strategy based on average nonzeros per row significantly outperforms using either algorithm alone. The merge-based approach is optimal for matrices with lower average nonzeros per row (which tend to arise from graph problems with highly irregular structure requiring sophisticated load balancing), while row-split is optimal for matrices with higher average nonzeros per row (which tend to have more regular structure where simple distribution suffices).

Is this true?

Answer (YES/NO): YES